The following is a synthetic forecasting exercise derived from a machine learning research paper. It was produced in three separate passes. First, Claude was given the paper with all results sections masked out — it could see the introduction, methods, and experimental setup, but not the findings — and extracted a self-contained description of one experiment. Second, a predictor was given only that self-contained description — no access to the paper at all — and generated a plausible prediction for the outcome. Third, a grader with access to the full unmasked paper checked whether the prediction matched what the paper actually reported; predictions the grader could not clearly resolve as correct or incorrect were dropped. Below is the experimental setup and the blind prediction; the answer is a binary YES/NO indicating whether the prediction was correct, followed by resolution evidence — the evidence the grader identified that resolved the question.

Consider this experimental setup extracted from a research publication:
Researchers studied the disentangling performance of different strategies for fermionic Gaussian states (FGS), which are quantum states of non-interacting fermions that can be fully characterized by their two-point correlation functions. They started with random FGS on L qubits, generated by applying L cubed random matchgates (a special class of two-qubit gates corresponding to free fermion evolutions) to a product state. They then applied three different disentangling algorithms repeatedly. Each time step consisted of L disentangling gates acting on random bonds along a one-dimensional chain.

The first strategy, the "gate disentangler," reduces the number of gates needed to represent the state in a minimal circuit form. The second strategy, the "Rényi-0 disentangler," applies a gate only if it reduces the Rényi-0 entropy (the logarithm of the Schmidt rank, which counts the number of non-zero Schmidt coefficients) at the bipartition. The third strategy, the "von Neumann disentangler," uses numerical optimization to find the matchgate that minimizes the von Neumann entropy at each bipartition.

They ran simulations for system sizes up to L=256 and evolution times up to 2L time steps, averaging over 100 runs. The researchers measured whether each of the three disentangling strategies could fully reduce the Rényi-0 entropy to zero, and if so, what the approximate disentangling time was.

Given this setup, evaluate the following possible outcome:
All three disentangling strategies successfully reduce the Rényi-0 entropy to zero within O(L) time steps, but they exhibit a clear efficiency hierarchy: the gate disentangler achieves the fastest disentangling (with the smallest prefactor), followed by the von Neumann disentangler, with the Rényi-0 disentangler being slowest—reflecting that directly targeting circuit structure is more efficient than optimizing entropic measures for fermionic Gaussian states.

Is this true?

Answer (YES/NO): NO